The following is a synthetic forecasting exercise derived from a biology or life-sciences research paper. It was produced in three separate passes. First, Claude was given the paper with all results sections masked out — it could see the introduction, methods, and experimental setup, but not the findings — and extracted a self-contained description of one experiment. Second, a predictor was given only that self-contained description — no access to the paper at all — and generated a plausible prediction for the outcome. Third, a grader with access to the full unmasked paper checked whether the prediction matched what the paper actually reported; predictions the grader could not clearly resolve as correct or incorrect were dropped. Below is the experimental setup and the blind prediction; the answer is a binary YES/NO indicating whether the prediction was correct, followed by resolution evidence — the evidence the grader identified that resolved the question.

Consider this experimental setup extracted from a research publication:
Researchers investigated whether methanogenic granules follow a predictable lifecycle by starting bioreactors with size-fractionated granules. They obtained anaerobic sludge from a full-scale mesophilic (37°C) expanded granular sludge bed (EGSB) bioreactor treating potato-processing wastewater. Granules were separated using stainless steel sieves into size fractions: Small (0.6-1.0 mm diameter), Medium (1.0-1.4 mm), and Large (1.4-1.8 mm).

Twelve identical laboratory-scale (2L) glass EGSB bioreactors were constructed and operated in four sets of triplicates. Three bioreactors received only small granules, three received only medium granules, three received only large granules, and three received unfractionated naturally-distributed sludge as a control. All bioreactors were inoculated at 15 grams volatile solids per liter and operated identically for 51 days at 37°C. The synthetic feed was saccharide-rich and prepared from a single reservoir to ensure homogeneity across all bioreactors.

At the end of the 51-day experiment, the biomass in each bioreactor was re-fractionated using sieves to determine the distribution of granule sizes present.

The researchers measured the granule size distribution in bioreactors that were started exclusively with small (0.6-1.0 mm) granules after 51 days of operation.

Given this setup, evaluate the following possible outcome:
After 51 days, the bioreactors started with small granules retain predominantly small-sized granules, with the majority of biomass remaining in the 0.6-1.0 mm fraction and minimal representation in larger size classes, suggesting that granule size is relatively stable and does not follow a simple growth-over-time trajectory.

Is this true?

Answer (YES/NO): NO